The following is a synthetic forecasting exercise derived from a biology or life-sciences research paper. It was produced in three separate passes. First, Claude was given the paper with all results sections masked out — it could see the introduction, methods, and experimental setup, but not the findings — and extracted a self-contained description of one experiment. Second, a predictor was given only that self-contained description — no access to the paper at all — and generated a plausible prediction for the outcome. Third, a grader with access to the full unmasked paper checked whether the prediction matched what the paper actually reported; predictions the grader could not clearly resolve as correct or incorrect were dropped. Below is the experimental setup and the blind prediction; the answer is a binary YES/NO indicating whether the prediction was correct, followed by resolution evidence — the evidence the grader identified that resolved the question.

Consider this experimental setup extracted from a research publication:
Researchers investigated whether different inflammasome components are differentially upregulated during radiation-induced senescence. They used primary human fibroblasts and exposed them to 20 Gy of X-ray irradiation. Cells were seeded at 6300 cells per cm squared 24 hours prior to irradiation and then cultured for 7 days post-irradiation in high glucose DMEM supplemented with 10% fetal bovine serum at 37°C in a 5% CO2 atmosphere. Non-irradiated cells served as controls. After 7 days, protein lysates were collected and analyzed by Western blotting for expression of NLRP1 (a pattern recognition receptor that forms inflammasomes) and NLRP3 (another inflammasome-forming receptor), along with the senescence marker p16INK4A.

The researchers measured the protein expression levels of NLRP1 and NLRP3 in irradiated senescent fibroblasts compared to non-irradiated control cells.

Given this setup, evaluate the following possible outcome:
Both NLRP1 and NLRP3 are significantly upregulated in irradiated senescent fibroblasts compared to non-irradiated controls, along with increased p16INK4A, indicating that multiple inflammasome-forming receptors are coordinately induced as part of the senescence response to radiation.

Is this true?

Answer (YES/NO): YES